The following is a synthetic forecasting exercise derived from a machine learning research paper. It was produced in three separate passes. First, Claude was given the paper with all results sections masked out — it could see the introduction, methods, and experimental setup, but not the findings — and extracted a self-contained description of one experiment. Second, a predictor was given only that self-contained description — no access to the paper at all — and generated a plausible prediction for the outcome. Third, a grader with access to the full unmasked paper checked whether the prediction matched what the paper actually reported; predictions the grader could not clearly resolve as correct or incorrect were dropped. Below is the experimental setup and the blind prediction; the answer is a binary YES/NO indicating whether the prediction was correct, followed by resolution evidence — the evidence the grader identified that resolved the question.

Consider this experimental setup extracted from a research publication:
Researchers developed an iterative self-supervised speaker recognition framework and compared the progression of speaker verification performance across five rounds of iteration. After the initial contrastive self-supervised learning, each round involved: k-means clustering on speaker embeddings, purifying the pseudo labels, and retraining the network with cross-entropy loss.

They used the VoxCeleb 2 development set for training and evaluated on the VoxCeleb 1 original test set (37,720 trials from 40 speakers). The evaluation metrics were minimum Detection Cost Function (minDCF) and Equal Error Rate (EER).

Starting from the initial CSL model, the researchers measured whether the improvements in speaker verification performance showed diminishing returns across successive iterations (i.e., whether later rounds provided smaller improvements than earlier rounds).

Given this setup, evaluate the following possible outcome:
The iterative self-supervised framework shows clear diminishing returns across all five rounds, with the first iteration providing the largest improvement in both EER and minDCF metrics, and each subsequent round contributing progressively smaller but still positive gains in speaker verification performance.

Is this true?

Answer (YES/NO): NO